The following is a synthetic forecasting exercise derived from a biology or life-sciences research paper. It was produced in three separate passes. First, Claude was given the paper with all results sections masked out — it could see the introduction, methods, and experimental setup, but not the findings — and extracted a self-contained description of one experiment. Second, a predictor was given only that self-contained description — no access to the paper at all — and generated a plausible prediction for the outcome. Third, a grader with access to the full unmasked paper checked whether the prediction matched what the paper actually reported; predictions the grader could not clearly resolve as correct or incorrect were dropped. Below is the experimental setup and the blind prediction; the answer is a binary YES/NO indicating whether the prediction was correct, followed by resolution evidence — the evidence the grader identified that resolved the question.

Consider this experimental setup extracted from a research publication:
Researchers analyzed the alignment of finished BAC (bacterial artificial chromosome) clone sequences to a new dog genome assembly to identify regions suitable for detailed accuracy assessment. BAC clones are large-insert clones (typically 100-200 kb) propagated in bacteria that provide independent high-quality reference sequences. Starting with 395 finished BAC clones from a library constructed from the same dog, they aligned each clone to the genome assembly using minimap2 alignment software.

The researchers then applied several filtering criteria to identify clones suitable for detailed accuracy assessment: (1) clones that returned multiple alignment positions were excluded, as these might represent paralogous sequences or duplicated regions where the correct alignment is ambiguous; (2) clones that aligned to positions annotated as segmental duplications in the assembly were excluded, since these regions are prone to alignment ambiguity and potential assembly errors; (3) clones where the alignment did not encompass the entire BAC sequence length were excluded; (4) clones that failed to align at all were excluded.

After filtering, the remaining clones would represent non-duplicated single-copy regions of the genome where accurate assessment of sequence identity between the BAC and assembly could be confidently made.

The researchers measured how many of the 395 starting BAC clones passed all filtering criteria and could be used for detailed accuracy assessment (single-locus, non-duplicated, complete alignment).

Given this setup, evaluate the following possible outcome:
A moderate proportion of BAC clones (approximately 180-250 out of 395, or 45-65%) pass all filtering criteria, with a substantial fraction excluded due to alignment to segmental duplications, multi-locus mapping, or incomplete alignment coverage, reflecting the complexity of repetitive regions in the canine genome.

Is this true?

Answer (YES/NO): NO